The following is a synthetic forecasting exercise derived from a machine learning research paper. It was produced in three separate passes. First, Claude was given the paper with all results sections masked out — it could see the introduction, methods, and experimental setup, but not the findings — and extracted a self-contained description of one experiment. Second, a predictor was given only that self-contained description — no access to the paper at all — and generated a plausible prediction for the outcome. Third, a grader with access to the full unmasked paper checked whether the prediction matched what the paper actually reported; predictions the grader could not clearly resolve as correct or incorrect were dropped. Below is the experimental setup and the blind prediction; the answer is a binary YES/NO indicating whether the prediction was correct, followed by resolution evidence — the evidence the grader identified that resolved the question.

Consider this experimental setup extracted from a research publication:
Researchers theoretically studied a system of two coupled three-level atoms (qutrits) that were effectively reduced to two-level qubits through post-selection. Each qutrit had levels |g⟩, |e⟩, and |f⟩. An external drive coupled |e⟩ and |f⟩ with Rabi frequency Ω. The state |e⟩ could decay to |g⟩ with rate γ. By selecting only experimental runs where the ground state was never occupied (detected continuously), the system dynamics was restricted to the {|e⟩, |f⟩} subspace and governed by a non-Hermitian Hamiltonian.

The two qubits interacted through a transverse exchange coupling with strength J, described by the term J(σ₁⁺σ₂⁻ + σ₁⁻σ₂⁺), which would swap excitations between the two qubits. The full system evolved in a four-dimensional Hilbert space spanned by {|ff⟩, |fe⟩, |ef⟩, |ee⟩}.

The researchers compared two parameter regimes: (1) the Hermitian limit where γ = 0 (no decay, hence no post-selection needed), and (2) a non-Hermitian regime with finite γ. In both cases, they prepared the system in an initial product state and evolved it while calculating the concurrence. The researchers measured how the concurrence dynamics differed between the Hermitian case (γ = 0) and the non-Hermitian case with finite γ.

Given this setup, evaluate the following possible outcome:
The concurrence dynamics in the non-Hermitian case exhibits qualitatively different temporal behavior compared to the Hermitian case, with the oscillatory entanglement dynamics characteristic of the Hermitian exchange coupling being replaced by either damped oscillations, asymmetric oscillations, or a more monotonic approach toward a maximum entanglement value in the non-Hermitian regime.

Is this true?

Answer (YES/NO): NO